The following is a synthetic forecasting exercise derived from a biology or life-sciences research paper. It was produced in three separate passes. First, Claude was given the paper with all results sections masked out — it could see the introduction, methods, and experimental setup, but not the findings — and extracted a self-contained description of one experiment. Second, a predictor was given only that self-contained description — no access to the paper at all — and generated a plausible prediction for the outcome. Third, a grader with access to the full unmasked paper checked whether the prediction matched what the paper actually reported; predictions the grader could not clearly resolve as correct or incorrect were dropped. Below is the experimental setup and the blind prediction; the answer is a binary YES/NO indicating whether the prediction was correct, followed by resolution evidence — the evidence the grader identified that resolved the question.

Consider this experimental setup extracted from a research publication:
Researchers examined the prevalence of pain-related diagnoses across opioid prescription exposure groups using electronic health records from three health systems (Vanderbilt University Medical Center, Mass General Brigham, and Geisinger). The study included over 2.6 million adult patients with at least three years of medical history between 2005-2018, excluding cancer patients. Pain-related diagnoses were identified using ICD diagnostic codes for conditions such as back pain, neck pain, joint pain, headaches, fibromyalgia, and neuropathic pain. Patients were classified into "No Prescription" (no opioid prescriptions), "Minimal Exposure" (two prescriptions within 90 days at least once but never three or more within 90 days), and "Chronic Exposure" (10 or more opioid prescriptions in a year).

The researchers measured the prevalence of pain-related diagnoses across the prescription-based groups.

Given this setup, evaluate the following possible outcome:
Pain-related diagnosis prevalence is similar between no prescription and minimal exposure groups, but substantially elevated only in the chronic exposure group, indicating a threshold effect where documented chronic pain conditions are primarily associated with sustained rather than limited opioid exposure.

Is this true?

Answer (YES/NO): NO